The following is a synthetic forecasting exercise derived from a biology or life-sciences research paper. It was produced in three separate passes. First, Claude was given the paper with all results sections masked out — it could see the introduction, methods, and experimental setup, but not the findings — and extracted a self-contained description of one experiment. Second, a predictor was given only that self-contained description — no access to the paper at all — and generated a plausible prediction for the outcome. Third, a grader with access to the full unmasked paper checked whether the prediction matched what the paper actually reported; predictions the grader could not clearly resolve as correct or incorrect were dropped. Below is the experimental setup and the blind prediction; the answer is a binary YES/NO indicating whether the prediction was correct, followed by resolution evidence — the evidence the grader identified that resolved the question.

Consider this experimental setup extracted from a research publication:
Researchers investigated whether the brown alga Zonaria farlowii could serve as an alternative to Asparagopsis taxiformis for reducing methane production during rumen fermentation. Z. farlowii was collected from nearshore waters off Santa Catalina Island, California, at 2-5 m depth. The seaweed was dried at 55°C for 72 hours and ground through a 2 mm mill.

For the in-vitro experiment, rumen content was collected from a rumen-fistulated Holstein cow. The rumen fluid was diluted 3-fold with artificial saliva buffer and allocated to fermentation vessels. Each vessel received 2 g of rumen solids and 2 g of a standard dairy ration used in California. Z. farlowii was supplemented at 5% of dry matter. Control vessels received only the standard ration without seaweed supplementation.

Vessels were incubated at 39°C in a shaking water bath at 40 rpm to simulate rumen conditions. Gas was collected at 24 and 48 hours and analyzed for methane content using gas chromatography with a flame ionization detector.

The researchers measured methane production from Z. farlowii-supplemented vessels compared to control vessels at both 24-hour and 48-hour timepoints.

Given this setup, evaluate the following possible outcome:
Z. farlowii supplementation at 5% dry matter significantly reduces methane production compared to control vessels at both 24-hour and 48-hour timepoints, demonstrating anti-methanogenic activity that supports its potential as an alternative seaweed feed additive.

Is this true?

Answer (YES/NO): NO